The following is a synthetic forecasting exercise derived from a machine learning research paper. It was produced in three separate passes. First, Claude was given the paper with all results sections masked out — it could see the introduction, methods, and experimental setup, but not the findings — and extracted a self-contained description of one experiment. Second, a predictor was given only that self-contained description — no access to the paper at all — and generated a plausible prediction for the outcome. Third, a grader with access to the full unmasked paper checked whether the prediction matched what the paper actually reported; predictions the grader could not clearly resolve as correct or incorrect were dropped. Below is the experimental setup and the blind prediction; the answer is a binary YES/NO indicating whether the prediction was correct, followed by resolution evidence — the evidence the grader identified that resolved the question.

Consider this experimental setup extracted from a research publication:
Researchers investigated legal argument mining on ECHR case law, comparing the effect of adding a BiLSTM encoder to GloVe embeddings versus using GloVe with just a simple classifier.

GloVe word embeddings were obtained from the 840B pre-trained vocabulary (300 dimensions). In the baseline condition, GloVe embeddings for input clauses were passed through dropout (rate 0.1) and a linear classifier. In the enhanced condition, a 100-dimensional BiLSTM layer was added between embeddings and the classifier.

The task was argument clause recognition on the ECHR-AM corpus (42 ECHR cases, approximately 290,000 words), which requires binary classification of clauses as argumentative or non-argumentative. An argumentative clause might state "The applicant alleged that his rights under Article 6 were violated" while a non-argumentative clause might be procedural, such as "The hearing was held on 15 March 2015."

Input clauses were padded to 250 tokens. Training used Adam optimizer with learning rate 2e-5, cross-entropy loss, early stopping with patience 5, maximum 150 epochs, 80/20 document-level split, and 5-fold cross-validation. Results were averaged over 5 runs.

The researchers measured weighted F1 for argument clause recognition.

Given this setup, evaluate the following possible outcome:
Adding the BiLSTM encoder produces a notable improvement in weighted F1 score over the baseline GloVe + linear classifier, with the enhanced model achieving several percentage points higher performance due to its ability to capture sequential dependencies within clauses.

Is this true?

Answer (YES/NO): NO